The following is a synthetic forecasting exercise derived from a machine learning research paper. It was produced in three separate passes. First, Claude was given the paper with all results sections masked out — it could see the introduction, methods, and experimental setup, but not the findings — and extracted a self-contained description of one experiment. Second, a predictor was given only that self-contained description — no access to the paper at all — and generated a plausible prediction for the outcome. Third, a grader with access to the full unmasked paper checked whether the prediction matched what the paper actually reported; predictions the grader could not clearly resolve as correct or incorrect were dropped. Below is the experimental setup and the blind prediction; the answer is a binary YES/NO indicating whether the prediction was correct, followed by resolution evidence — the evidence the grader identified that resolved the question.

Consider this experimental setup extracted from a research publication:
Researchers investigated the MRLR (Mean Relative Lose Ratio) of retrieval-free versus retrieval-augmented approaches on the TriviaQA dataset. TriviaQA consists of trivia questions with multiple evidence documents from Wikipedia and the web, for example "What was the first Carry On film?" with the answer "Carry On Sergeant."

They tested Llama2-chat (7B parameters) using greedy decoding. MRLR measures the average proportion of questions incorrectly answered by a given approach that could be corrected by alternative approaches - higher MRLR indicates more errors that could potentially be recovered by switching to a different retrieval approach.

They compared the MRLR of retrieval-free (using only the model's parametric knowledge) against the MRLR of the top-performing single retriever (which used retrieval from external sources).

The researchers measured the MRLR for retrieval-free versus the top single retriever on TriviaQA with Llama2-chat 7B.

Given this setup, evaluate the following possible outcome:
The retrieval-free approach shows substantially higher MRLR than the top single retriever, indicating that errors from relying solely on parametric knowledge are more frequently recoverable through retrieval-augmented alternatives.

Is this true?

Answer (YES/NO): YES